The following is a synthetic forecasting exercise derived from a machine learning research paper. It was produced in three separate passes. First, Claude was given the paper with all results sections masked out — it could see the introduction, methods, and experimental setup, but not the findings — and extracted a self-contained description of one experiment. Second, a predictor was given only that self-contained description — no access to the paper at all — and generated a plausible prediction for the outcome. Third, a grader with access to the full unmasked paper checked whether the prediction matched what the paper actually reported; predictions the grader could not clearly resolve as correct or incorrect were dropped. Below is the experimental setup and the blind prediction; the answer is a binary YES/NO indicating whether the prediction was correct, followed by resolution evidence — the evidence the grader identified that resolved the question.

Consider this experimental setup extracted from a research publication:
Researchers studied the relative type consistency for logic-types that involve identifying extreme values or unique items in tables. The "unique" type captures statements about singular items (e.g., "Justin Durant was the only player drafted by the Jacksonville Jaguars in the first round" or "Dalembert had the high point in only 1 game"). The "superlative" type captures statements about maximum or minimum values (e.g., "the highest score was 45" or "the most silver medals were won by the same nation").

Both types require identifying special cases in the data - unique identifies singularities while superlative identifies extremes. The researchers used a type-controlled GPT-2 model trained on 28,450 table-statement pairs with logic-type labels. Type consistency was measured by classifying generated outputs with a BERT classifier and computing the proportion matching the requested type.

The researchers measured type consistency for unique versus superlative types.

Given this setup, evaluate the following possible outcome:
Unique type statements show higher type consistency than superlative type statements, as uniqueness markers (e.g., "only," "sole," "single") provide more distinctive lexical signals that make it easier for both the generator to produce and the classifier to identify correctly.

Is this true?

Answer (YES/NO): NO